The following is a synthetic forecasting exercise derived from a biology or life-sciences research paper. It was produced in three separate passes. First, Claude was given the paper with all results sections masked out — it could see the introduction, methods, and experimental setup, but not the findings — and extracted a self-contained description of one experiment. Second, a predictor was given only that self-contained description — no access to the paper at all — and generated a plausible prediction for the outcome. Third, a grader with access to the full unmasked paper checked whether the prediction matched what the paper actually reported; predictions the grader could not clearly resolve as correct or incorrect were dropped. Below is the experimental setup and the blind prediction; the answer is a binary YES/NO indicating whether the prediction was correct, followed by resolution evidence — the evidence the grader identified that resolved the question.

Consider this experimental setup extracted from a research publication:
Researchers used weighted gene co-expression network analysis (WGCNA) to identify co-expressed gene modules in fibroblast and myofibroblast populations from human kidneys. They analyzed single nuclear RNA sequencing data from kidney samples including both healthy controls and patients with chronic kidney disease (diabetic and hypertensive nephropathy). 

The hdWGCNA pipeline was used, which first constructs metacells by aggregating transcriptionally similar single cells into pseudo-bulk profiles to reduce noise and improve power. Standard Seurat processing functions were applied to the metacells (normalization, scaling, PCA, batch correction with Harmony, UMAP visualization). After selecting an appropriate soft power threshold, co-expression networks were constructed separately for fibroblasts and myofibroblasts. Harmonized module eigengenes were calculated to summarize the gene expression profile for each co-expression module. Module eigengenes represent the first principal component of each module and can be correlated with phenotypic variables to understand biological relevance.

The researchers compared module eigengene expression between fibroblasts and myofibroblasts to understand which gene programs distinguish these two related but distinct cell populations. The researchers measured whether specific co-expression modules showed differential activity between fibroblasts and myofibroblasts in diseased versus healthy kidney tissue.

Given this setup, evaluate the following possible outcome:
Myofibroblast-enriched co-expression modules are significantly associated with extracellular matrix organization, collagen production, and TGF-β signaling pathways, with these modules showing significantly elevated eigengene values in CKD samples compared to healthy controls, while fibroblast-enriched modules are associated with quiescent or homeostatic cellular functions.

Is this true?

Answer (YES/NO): NO